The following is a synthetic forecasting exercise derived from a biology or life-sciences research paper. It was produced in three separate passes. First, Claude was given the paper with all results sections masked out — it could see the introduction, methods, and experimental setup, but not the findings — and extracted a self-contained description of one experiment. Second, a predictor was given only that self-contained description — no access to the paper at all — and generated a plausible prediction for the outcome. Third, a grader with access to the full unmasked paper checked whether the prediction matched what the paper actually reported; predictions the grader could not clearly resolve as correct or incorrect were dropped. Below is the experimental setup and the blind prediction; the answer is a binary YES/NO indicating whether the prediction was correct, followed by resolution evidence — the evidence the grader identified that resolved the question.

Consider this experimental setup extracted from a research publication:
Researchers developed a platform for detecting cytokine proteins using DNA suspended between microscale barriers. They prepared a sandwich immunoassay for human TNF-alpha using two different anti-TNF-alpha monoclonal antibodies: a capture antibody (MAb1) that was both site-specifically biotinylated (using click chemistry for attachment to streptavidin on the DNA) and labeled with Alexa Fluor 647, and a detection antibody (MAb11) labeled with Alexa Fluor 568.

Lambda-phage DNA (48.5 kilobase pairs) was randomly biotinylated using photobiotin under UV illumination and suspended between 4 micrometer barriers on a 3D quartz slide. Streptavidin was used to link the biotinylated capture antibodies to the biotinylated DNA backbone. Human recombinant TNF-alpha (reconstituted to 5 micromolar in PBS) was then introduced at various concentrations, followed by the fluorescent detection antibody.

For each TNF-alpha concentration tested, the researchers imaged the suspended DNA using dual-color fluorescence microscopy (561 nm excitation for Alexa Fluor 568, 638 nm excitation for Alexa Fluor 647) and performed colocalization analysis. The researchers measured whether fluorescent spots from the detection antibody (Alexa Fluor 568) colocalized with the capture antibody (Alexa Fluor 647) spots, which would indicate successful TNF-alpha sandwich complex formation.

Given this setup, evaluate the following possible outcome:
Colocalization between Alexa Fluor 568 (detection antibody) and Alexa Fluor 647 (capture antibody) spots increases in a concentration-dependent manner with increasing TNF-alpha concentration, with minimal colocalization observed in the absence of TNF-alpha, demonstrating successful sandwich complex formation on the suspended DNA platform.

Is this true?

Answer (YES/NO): YES